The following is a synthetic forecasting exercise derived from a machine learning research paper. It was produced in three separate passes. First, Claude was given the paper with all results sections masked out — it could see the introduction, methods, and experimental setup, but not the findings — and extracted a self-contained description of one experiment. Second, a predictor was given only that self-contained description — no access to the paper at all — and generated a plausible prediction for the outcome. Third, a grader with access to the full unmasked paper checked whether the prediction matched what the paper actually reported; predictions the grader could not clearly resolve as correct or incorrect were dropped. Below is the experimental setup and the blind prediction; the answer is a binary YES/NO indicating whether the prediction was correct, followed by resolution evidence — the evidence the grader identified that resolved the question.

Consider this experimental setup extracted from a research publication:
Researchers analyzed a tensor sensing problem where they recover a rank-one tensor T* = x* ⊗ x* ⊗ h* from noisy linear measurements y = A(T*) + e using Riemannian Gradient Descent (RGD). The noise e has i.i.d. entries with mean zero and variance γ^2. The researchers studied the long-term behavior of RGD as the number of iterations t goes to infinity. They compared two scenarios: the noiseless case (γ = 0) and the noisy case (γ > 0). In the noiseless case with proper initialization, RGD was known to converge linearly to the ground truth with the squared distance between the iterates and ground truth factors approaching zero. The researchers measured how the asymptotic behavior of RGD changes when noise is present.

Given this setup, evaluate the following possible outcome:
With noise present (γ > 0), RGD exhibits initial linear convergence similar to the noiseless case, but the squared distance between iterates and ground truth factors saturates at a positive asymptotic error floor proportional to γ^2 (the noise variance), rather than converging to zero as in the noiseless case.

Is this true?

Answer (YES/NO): YES